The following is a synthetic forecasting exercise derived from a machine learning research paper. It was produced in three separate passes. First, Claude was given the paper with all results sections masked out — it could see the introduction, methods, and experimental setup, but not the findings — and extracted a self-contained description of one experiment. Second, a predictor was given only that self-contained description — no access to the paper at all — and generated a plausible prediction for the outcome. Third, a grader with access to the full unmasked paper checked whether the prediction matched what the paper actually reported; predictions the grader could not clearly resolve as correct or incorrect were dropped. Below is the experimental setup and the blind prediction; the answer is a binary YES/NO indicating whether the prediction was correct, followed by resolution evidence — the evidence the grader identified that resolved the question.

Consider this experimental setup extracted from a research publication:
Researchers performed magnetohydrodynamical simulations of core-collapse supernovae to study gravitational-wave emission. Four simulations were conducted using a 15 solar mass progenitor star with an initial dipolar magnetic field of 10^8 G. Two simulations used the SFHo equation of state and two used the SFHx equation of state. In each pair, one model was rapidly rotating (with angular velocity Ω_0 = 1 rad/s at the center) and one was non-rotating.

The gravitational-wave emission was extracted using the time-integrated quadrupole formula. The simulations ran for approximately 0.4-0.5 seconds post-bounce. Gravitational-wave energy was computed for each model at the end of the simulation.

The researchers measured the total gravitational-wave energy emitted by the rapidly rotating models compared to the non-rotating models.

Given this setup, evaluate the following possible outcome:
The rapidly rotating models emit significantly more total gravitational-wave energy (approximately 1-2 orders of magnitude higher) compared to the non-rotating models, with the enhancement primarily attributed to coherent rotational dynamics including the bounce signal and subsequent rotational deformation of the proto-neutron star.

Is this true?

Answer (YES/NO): YES